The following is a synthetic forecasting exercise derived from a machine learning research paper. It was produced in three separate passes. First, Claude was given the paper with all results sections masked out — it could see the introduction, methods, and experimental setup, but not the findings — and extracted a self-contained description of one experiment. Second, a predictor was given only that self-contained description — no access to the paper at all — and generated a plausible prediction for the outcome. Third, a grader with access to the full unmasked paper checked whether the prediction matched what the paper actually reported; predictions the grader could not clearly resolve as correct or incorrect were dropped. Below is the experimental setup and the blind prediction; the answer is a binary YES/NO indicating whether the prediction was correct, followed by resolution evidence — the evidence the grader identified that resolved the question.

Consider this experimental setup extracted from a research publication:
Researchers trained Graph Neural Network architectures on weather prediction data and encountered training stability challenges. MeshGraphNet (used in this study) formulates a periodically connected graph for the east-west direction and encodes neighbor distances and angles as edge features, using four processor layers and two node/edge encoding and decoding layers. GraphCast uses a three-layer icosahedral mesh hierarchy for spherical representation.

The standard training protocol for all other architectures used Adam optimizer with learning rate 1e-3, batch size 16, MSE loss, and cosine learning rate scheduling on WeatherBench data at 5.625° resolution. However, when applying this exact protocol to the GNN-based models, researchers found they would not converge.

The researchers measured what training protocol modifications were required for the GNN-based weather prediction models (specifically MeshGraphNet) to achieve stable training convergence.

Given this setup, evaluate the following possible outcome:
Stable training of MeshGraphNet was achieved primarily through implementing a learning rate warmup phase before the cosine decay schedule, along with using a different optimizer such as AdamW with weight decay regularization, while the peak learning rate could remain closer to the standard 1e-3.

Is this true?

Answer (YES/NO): NO